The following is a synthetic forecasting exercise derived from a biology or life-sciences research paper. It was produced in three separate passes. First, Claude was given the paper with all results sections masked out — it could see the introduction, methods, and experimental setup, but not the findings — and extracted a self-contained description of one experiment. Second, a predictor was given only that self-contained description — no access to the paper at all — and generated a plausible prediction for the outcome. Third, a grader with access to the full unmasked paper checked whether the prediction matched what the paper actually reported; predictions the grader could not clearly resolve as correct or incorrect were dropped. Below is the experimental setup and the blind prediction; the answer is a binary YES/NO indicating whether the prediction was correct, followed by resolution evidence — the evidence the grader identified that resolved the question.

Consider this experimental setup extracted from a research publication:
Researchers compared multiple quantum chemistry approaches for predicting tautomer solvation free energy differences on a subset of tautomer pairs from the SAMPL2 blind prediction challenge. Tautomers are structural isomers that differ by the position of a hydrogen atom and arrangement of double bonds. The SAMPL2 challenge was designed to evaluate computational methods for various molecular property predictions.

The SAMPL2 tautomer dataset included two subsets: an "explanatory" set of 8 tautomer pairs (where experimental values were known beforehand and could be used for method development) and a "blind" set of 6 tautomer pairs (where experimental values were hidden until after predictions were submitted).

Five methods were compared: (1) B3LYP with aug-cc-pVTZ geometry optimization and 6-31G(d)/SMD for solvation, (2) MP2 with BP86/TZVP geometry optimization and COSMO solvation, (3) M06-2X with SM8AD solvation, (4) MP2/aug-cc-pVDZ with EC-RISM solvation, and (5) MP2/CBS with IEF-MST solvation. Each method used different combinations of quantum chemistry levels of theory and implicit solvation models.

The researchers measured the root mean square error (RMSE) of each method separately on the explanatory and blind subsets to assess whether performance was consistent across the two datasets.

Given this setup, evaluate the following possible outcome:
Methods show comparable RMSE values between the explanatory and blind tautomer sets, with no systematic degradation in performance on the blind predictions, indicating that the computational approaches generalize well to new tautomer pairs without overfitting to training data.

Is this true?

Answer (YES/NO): NO